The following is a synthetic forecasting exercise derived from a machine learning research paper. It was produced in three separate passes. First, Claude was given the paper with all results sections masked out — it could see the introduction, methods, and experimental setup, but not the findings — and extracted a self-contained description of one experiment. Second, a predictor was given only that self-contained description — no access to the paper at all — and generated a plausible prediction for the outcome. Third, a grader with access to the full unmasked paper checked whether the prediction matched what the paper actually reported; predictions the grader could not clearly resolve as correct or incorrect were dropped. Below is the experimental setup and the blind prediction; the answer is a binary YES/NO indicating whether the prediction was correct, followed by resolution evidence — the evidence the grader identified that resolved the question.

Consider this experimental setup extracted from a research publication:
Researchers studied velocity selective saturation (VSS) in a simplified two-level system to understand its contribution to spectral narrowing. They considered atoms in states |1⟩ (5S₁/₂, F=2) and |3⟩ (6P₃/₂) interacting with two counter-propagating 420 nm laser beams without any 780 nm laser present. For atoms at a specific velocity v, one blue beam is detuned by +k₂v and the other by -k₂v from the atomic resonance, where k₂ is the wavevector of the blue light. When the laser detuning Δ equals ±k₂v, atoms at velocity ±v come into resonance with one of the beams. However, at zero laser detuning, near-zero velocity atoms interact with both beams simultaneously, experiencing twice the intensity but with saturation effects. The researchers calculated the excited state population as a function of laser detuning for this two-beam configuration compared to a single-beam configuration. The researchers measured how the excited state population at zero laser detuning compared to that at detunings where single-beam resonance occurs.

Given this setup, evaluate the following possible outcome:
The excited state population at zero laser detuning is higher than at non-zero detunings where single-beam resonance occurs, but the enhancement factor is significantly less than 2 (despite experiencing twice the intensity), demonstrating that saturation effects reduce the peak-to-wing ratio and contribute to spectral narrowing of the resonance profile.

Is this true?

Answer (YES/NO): YES